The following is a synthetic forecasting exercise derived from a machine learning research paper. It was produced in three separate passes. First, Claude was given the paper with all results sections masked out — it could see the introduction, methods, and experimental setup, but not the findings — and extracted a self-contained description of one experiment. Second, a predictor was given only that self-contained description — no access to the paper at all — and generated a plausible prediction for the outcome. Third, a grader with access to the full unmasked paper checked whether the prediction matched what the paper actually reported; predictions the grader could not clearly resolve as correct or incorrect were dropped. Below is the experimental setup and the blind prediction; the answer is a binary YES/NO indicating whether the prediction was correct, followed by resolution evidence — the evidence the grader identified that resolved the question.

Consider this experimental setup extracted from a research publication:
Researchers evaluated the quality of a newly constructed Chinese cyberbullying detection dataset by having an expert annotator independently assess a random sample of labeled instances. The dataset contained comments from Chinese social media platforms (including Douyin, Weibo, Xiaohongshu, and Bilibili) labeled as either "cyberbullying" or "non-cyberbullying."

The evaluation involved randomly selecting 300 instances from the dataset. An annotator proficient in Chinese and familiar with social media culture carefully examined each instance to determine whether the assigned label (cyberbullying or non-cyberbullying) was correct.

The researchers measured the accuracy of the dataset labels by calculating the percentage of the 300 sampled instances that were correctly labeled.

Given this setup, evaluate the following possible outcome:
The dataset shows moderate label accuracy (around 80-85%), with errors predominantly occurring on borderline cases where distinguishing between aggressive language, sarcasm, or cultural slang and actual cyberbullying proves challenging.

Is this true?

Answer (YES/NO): NO